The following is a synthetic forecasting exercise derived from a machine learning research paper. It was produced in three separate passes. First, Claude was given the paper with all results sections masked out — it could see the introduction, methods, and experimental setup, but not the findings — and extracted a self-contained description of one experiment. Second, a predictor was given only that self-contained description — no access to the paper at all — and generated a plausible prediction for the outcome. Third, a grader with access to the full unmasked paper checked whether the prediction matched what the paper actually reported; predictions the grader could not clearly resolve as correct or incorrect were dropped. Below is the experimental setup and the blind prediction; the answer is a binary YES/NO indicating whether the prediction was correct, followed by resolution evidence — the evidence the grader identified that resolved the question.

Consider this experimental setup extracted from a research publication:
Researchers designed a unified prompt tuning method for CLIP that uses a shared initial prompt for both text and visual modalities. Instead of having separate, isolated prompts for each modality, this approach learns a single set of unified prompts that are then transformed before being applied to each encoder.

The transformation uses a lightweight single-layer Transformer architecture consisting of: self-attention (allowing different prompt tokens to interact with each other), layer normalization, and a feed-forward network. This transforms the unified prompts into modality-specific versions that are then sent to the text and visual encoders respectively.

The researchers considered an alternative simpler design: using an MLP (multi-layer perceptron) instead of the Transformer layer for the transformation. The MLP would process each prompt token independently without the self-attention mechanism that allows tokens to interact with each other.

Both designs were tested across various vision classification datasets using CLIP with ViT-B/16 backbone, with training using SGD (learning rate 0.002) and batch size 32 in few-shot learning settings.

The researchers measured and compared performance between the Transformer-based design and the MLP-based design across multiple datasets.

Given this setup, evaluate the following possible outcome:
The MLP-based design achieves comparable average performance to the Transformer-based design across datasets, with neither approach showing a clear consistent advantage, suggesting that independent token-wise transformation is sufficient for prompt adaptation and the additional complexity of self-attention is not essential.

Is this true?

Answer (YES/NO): NO